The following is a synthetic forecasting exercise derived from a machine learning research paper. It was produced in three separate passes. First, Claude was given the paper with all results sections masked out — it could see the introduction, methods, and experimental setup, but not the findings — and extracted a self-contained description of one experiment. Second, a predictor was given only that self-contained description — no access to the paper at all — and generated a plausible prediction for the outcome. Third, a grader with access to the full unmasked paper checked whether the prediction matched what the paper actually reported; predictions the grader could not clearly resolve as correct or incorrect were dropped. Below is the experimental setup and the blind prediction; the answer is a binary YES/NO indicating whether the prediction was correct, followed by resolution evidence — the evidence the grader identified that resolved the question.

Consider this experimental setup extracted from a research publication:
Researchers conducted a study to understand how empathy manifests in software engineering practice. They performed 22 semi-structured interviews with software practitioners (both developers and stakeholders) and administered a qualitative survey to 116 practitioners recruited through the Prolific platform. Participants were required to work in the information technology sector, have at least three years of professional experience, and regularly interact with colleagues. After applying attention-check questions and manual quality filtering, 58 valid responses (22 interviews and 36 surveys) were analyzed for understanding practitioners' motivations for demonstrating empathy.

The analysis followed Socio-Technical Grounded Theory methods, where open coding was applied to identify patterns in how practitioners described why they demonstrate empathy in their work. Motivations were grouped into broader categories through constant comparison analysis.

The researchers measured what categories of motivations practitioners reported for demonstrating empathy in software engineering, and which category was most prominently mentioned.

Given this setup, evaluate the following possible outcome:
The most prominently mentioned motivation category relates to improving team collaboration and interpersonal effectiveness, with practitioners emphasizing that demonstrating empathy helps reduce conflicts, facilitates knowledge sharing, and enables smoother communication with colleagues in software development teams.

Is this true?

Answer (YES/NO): YES